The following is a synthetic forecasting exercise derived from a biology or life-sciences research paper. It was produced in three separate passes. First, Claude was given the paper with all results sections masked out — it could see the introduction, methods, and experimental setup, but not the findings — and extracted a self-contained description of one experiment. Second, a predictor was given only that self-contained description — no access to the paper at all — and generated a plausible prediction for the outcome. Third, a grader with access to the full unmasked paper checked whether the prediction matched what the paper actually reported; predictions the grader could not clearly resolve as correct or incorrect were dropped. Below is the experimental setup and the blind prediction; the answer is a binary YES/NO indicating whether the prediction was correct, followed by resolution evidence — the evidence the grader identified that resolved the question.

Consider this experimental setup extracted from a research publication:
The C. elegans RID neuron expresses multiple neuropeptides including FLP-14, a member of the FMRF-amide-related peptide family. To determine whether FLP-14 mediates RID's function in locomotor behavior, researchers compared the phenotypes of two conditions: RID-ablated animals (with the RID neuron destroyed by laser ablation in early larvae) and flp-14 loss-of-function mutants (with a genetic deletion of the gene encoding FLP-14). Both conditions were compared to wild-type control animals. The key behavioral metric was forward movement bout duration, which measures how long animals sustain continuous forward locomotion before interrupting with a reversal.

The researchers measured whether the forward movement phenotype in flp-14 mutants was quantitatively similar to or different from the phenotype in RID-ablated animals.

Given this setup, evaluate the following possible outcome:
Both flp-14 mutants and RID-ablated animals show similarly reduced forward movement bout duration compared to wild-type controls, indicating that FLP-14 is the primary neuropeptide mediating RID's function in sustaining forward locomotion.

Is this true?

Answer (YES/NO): NO